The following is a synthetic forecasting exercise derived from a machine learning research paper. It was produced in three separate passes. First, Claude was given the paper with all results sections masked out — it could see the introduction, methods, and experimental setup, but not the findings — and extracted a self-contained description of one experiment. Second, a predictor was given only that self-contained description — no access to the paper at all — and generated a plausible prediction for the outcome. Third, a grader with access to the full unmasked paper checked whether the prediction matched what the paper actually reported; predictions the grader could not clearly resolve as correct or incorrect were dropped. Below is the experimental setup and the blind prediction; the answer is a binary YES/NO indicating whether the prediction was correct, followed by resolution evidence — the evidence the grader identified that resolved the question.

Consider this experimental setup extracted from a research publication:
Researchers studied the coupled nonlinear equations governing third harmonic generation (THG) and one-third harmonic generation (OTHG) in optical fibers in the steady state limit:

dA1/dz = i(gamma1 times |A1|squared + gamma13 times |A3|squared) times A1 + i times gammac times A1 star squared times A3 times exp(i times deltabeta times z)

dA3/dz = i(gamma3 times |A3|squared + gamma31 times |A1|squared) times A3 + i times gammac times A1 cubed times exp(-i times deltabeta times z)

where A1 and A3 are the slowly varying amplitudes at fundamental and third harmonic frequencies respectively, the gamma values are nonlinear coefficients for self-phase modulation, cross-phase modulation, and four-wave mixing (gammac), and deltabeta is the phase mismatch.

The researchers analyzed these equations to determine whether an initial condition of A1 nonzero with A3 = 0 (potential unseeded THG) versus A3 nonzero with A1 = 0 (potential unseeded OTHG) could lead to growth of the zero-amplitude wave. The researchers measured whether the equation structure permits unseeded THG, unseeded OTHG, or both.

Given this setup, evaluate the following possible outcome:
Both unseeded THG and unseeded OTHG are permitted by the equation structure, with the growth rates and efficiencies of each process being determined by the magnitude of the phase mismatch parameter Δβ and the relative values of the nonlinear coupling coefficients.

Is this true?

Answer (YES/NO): NO